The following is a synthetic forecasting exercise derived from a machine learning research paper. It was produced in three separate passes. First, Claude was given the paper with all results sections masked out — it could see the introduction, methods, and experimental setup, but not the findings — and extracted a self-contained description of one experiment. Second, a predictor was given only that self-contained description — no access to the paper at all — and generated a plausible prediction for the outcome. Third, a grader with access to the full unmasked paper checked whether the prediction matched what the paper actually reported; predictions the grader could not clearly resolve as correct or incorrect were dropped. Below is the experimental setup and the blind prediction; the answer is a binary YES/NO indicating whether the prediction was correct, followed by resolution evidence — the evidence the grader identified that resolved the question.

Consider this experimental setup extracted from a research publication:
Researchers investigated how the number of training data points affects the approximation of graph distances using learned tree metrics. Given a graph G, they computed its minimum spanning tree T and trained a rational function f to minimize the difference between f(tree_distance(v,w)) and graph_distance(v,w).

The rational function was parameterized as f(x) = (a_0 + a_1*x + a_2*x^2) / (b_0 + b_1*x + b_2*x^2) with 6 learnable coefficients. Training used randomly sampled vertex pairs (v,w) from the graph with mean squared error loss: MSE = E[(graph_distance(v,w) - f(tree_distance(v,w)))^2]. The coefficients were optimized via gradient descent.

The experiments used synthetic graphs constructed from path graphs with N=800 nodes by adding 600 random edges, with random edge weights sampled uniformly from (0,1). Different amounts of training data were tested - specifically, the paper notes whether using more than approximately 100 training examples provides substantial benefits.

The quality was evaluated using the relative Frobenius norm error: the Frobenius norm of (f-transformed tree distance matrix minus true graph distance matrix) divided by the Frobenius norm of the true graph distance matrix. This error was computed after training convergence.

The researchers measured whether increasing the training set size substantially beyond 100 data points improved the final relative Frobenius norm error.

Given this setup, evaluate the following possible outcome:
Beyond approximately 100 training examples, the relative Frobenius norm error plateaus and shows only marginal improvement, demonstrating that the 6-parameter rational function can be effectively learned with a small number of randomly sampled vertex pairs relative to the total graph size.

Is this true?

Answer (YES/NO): YES